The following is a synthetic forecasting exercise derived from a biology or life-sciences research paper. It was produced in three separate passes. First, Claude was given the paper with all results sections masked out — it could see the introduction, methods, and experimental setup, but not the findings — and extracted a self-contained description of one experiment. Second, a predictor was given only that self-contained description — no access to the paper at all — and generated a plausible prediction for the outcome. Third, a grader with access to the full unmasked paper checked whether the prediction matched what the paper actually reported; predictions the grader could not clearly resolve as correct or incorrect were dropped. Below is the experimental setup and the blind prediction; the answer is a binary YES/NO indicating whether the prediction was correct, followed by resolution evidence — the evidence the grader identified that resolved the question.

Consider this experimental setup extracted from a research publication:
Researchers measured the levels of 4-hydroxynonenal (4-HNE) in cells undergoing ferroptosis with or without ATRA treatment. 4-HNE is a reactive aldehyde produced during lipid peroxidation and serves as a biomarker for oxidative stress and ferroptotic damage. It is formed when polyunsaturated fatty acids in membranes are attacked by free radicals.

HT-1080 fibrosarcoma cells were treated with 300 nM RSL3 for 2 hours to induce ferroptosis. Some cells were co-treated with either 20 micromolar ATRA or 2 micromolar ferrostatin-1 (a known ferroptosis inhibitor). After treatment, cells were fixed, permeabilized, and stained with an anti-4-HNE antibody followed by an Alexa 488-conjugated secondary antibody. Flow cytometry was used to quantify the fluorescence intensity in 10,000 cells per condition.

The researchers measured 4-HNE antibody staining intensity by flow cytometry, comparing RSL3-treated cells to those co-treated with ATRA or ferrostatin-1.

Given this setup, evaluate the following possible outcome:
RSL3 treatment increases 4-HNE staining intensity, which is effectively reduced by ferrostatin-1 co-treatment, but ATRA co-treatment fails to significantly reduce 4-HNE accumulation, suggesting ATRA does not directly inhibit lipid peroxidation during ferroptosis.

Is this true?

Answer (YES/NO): NO